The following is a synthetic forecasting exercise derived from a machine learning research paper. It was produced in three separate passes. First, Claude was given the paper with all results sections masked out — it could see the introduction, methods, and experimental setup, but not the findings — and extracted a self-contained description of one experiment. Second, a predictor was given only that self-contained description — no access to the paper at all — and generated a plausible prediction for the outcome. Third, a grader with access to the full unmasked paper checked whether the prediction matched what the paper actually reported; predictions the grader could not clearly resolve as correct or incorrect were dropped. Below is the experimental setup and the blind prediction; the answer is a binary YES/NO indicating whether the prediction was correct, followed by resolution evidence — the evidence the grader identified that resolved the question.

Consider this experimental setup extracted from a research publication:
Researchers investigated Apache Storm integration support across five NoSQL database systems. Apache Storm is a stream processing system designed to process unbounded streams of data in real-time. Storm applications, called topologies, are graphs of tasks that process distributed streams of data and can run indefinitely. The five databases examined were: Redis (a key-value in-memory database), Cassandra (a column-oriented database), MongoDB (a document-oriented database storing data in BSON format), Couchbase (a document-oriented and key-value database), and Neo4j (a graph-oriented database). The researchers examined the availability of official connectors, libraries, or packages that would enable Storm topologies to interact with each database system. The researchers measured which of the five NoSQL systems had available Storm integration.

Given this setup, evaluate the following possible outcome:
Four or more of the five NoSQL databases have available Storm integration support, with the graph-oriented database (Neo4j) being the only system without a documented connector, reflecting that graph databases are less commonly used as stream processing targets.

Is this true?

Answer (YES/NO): NO